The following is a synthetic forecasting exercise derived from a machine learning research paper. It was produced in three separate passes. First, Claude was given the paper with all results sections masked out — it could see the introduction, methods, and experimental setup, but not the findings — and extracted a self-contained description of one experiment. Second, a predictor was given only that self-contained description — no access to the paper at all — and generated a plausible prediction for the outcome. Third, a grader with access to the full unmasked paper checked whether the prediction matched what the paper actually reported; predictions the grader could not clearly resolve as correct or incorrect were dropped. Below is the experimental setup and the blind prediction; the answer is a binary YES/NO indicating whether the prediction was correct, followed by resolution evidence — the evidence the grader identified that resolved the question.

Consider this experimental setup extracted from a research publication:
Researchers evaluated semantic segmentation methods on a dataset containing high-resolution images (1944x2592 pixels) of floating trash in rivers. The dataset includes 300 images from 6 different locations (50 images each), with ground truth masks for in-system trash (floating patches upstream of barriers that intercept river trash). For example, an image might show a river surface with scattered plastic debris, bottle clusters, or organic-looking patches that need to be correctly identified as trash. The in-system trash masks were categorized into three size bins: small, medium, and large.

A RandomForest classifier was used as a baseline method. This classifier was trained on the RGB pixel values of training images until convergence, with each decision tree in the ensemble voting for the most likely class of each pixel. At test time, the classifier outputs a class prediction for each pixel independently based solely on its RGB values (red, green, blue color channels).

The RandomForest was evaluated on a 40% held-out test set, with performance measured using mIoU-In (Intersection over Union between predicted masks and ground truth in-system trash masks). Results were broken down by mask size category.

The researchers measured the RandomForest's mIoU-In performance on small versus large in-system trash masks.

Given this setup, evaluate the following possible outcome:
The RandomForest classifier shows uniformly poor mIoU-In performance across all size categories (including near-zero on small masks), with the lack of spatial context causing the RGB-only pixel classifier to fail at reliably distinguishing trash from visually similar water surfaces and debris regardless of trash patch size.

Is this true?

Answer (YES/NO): NO